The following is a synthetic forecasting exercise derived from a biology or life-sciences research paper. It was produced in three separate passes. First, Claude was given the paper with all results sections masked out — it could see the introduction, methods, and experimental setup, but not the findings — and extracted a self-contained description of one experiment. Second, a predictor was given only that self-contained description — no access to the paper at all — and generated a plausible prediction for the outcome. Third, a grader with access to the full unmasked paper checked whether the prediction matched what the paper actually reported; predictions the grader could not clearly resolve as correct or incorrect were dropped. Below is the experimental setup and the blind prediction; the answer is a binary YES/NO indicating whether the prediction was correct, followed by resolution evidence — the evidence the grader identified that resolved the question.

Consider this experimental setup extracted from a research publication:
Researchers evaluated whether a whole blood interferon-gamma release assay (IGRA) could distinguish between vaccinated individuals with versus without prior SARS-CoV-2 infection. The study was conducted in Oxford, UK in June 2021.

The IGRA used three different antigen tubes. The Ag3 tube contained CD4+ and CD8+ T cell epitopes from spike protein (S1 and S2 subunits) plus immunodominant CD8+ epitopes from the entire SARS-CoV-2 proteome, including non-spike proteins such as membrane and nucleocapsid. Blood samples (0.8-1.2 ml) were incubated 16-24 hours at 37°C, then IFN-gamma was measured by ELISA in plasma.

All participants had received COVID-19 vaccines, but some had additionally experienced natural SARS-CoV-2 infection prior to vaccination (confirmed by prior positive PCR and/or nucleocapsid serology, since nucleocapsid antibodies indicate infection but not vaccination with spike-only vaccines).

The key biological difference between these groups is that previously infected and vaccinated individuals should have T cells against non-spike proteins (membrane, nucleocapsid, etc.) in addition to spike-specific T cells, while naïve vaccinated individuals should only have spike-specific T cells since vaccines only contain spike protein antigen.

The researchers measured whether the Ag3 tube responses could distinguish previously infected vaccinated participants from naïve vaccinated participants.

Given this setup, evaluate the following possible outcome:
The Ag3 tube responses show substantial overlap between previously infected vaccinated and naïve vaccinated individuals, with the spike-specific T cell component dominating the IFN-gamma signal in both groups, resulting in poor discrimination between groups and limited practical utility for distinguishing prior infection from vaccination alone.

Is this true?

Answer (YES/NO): YES